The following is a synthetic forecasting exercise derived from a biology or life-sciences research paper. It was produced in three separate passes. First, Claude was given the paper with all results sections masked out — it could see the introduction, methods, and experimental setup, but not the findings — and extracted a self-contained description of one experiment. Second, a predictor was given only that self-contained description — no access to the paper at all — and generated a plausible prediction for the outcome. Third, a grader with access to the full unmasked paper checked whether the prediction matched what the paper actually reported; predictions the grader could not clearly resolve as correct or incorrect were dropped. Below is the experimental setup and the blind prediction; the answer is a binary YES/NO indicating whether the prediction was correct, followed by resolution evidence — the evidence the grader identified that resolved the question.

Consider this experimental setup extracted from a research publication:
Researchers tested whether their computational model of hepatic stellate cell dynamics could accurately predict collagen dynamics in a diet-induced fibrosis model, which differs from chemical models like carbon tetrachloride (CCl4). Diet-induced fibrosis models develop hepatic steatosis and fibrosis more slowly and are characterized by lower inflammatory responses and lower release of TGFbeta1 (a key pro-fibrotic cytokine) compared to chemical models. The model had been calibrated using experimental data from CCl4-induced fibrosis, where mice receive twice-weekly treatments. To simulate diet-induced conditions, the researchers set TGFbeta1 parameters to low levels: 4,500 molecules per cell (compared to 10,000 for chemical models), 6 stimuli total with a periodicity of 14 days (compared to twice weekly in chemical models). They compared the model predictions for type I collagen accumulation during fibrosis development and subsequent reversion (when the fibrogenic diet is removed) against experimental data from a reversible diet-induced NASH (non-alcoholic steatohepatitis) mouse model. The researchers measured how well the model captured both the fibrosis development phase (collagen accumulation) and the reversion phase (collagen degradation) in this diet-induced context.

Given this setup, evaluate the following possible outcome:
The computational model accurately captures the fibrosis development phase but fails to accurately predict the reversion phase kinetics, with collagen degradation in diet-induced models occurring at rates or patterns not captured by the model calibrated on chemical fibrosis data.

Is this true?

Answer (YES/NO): YES